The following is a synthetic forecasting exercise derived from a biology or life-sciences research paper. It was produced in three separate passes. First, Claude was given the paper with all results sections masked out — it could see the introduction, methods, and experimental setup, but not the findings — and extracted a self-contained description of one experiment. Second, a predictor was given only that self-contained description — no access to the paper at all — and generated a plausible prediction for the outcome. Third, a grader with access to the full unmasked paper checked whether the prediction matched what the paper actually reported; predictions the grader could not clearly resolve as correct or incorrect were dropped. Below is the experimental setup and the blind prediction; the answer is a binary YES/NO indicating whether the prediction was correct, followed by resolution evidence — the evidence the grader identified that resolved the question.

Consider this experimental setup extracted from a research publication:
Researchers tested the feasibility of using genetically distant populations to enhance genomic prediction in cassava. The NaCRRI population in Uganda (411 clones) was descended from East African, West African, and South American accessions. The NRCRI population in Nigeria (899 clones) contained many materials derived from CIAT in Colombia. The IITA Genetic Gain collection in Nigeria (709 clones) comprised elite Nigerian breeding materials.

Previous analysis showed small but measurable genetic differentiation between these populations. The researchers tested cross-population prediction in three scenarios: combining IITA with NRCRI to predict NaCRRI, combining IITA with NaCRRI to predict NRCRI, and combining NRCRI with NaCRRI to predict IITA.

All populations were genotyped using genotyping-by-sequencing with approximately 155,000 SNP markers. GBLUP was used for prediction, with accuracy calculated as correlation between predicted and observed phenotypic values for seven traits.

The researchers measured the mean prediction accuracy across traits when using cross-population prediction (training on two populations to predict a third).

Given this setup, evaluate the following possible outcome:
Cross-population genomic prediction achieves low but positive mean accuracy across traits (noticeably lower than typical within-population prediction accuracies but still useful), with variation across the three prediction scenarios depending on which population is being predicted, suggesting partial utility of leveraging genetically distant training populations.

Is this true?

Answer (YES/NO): YES